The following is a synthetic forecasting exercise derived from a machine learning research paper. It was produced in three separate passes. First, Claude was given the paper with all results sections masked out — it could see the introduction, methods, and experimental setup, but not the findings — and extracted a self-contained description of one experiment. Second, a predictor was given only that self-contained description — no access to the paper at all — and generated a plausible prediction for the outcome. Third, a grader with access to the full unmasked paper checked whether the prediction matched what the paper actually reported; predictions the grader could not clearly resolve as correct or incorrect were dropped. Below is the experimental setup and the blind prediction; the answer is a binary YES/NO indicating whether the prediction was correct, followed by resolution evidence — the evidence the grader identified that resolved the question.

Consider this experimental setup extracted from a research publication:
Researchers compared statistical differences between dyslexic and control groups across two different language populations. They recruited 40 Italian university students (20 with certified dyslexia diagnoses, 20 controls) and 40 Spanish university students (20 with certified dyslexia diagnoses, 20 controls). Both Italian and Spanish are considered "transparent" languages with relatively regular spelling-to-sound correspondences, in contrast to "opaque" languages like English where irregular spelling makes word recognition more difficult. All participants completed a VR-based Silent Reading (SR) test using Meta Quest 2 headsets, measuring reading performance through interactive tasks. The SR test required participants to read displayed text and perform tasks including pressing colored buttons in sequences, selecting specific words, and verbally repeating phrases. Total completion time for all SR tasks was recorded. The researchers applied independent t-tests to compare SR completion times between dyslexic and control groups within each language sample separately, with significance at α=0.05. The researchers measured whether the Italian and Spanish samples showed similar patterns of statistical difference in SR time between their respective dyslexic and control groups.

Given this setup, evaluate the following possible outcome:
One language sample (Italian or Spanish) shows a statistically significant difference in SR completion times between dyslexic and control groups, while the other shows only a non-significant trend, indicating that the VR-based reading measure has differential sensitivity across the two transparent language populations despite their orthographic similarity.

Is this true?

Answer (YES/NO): YES